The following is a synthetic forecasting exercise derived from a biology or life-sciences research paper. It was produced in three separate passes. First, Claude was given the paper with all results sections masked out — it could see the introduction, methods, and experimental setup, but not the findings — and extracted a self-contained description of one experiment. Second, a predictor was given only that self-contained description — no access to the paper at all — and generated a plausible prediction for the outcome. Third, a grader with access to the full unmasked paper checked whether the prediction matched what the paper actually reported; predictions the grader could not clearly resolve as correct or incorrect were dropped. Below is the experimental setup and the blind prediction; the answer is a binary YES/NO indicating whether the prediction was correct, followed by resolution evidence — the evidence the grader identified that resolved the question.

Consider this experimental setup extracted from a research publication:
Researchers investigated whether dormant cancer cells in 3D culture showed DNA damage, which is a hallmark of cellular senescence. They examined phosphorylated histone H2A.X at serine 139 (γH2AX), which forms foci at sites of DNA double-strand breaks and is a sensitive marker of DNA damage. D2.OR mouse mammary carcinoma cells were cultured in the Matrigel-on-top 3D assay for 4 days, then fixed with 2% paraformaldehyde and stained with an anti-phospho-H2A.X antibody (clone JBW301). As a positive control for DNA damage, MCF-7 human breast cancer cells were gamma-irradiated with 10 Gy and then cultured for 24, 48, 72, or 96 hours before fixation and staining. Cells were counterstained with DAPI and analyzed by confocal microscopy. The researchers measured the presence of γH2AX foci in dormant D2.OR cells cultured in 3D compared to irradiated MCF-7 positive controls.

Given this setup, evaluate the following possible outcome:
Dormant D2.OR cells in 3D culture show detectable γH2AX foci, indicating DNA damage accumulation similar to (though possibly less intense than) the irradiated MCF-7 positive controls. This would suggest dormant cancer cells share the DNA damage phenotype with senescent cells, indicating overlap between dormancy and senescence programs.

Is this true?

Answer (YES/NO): NO